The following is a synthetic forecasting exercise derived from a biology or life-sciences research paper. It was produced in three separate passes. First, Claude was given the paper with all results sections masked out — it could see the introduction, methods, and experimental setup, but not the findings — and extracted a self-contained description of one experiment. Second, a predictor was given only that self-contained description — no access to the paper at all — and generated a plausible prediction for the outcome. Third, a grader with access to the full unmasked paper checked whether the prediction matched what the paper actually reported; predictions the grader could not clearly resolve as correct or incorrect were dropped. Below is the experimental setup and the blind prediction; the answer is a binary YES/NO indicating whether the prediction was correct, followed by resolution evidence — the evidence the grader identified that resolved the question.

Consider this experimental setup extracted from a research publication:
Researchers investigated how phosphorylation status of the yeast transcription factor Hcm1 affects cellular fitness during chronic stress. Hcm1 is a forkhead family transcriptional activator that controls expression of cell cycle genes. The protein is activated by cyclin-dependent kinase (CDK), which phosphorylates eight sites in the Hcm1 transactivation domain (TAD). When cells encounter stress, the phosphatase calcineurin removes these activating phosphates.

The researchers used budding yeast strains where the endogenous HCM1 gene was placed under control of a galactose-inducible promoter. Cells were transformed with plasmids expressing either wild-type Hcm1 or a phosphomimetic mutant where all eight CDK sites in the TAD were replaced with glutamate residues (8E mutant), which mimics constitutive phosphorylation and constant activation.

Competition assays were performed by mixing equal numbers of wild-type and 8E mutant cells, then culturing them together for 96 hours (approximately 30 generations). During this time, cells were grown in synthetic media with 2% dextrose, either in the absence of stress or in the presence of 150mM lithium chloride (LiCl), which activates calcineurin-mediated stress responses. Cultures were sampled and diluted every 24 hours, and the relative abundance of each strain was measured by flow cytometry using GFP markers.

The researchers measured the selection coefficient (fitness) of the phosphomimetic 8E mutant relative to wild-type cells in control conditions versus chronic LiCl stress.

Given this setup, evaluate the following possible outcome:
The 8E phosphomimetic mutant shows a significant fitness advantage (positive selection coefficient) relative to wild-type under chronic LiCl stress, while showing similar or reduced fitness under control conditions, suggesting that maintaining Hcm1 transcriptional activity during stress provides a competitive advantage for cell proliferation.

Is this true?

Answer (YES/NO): NO